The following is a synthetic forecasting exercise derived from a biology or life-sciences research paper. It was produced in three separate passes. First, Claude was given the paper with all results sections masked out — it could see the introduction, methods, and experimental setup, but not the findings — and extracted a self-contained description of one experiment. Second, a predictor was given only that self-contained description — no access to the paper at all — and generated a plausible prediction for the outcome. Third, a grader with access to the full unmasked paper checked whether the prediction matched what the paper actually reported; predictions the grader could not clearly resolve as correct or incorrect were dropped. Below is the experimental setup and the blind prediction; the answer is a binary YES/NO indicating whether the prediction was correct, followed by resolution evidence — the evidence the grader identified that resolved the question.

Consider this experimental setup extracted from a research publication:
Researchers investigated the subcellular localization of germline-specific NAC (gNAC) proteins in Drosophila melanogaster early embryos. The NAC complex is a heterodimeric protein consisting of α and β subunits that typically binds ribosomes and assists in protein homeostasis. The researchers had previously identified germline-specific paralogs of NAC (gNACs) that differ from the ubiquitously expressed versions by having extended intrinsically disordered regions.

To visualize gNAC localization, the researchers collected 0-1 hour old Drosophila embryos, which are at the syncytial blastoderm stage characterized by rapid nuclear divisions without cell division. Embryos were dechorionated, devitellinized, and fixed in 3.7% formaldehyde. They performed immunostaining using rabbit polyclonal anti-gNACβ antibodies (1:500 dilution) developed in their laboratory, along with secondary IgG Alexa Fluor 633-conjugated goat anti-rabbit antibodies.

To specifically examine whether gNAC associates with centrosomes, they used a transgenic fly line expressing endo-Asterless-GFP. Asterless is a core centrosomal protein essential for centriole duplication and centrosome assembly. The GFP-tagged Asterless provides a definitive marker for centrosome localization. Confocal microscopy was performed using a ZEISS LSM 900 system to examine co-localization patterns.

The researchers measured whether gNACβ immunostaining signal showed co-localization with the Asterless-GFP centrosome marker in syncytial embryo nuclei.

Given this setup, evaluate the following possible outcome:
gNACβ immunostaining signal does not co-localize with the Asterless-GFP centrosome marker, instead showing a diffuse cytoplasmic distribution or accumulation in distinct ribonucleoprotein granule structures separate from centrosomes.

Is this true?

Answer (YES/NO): NO